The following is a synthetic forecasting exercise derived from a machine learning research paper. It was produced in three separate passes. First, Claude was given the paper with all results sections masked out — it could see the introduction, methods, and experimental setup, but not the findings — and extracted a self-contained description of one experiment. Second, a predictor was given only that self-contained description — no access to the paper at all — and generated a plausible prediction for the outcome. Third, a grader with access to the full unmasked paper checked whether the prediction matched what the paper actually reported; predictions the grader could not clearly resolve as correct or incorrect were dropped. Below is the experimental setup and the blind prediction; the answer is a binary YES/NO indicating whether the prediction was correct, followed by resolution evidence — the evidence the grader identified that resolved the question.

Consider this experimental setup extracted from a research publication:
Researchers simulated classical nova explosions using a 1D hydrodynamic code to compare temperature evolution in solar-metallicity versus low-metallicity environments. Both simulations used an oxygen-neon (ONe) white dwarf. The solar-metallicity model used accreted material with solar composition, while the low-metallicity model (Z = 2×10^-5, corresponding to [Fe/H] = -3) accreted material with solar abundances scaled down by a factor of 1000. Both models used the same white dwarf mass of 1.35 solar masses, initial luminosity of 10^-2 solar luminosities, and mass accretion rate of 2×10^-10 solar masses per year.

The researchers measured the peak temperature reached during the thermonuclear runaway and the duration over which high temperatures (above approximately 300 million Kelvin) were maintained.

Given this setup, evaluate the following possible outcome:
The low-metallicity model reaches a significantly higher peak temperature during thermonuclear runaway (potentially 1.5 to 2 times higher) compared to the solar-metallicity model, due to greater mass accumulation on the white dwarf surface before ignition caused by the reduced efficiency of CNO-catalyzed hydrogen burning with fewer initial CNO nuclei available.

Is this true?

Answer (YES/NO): NO